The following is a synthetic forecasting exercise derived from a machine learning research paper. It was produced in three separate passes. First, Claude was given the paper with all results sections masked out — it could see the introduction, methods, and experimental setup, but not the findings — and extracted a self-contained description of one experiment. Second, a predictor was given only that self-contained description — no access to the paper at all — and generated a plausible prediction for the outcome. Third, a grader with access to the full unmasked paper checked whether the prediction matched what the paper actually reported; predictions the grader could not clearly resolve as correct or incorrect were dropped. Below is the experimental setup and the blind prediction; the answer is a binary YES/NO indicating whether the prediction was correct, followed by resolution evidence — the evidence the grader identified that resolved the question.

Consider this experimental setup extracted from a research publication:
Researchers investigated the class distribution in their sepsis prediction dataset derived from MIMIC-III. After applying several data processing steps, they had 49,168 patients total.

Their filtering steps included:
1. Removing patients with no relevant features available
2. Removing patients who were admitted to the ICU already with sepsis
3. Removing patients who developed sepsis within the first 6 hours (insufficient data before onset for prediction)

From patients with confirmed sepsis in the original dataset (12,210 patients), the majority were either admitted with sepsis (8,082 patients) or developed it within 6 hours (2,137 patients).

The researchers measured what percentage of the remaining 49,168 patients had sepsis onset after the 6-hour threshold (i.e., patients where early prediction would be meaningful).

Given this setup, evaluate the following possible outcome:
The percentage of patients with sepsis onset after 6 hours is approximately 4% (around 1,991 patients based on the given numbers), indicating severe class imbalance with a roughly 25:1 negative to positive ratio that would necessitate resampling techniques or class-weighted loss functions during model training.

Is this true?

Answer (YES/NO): YES